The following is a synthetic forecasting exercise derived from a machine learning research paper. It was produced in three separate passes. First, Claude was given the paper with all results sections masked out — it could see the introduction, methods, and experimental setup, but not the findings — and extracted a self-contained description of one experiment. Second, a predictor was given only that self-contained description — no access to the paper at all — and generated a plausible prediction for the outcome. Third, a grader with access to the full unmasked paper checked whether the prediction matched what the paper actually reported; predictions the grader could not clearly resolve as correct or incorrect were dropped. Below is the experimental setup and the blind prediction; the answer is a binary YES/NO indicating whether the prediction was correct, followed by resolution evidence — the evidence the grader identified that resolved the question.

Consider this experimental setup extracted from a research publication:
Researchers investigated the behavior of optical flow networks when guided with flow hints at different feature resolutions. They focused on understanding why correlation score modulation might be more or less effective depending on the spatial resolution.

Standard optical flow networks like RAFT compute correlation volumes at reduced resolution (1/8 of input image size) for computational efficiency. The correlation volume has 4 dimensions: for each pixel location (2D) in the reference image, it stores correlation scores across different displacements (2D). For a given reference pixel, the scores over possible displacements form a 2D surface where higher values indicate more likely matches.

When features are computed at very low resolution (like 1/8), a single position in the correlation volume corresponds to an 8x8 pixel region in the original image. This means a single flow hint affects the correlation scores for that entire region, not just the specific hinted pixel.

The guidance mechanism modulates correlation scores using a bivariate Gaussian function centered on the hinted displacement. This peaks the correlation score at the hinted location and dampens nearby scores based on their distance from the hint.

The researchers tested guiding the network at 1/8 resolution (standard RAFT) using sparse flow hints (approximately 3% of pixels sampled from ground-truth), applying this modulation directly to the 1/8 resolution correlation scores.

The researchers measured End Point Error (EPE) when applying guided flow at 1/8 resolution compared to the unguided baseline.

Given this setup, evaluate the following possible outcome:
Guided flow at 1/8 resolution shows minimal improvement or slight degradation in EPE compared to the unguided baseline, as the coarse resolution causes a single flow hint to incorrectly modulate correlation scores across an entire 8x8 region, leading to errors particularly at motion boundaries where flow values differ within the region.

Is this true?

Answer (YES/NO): NO